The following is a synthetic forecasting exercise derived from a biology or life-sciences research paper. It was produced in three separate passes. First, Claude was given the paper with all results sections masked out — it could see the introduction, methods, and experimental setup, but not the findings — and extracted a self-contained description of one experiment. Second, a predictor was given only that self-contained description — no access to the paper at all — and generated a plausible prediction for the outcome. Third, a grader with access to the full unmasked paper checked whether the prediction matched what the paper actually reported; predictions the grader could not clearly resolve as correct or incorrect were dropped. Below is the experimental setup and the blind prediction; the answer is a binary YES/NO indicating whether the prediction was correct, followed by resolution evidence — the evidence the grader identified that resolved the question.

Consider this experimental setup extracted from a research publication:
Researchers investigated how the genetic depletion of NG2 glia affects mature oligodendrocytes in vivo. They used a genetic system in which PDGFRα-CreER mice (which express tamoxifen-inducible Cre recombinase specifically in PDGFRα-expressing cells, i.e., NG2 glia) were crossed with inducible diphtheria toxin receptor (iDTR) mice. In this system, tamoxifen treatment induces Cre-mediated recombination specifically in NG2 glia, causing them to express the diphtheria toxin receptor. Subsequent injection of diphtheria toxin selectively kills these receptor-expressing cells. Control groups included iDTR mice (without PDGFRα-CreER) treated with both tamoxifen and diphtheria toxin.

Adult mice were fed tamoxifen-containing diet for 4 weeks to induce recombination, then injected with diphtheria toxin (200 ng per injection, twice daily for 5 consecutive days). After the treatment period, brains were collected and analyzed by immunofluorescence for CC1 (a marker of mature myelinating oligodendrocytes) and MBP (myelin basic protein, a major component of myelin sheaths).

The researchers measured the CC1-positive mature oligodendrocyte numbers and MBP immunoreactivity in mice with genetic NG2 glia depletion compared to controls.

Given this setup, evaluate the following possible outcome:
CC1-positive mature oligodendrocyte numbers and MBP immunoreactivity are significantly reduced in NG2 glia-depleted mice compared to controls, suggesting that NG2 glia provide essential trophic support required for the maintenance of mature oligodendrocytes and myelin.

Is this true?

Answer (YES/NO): NO